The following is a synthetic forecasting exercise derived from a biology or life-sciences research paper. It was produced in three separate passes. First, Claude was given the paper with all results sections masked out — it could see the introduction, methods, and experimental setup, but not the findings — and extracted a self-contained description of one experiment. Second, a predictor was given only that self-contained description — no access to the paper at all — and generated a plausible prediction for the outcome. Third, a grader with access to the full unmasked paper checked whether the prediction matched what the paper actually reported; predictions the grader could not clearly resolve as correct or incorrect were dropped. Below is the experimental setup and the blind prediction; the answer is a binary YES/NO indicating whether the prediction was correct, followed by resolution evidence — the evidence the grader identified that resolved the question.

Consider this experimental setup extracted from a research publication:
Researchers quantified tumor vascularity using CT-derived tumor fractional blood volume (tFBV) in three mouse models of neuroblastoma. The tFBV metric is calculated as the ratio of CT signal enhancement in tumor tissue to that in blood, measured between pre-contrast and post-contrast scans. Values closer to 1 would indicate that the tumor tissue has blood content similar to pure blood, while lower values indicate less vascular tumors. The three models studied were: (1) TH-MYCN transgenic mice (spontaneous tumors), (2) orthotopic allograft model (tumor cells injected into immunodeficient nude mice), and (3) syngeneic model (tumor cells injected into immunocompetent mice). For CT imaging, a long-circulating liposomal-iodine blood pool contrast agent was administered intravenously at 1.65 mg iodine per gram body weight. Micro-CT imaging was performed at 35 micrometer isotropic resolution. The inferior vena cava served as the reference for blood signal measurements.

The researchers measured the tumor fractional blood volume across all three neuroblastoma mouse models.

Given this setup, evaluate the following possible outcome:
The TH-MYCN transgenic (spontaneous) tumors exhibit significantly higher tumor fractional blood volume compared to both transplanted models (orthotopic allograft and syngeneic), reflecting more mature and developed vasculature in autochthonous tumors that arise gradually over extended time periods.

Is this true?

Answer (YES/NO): NO